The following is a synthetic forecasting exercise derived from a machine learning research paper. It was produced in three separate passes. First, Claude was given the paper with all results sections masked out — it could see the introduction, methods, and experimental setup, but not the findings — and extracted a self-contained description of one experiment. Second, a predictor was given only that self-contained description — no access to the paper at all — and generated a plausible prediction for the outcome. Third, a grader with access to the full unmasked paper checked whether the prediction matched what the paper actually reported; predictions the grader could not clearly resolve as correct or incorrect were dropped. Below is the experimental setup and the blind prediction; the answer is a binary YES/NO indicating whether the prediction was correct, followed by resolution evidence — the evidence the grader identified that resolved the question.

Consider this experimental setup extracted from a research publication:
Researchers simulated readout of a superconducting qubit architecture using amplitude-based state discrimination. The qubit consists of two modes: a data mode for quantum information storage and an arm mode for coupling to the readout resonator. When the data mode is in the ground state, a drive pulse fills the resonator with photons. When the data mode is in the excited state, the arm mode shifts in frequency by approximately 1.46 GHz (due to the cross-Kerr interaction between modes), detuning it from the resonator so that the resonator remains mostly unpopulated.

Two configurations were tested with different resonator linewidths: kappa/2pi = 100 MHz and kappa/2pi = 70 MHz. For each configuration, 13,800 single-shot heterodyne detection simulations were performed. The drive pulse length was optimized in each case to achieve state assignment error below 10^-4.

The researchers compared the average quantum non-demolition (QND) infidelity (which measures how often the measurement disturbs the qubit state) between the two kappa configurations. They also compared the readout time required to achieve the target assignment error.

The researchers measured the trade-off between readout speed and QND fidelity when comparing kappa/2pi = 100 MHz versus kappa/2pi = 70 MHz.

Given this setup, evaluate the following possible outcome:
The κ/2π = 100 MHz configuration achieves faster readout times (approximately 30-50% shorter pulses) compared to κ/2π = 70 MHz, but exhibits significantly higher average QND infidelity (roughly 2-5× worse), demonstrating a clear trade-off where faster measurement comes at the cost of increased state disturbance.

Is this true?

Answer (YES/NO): NO